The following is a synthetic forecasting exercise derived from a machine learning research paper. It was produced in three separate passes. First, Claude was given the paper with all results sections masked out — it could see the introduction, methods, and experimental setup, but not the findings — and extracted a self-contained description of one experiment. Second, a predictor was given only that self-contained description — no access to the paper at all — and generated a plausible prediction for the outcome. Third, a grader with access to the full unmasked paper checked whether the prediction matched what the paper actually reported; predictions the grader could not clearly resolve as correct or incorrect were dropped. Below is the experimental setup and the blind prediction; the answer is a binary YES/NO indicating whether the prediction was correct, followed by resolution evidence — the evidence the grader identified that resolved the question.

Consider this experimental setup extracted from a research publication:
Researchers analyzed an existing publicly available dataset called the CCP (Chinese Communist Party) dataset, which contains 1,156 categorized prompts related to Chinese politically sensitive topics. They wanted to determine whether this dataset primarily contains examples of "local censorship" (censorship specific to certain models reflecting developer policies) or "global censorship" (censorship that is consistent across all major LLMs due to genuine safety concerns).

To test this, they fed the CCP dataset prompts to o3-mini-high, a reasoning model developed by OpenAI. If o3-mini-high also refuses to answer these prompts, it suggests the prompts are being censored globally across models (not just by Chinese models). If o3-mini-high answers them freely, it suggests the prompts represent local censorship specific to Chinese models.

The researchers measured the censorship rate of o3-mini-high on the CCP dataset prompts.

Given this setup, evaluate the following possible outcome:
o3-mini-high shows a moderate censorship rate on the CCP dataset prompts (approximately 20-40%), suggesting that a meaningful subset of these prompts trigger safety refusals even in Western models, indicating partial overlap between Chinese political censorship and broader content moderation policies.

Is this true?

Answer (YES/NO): NO